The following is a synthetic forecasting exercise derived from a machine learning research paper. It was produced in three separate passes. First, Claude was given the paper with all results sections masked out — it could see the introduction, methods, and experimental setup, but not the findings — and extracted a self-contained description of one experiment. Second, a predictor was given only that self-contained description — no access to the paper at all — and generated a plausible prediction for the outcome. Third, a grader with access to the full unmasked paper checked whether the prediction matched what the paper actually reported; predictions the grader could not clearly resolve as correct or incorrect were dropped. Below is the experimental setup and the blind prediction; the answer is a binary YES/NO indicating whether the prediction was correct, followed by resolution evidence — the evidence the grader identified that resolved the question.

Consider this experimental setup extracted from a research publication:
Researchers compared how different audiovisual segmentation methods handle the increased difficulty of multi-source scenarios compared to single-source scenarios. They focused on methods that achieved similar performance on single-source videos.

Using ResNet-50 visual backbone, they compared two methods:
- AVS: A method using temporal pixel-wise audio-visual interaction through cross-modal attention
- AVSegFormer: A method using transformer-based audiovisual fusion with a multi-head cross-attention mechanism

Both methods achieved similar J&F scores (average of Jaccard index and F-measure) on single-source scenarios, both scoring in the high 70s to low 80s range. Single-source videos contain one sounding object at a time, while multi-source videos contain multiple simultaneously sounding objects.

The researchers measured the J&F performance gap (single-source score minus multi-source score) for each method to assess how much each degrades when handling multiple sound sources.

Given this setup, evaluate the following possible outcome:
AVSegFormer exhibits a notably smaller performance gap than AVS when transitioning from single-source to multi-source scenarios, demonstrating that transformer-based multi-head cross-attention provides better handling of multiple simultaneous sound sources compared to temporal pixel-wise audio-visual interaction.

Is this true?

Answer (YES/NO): NO